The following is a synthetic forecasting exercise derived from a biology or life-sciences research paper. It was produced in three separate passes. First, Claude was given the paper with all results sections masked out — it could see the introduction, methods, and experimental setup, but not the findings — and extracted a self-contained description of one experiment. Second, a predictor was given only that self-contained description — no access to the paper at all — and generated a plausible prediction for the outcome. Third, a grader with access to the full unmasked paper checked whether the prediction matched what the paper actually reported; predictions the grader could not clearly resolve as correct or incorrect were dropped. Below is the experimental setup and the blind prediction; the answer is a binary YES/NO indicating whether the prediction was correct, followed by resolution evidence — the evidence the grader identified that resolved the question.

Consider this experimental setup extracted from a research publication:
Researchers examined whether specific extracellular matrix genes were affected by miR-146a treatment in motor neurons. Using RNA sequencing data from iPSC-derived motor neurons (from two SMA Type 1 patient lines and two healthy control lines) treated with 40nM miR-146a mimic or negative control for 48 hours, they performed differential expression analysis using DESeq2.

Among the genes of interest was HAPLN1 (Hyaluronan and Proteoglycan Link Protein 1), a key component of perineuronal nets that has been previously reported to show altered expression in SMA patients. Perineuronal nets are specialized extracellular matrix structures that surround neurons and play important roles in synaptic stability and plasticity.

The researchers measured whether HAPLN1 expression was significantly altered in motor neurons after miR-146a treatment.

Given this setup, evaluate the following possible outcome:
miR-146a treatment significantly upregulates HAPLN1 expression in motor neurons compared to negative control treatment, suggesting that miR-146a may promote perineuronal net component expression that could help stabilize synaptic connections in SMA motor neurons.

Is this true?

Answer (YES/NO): NO